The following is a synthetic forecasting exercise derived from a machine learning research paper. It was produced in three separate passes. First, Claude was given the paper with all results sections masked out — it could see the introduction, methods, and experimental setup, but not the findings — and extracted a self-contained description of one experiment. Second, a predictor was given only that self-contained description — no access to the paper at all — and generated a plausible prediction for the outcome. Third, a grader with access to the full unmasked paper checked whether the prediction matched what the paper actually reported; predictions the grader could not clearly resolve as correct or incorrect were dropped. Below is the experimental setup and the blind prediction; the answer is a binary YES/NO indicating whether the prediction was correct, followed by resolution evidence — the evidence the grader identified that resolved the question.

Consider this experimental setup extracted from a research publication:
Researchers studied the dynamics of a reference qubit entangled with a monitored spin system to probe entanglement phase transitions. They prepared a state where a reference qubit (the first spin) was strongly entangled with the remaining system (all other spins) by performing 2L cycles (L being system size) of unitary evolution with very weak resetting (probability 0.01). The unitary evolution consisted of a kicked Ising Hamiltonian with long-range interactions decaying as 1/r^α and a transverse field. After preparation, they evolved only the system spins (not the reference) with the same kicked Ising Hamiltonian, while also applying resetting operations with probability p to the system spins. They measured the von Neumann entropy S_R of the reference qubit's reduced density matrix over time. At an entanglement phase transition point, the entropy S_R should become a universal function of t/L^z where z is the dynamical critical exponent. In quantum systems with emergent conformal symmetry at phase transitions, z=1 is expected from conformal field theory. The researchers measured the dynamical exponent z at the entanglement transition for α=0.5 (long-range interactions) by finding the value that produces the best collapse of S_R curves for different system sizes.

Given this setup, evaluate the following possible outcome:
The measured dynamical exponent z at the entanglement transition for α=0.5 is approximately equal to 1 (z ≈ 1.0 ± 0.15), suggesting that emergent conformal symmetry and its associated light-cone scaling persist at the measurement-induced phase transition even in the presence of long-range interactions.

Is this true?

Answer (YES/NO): NO